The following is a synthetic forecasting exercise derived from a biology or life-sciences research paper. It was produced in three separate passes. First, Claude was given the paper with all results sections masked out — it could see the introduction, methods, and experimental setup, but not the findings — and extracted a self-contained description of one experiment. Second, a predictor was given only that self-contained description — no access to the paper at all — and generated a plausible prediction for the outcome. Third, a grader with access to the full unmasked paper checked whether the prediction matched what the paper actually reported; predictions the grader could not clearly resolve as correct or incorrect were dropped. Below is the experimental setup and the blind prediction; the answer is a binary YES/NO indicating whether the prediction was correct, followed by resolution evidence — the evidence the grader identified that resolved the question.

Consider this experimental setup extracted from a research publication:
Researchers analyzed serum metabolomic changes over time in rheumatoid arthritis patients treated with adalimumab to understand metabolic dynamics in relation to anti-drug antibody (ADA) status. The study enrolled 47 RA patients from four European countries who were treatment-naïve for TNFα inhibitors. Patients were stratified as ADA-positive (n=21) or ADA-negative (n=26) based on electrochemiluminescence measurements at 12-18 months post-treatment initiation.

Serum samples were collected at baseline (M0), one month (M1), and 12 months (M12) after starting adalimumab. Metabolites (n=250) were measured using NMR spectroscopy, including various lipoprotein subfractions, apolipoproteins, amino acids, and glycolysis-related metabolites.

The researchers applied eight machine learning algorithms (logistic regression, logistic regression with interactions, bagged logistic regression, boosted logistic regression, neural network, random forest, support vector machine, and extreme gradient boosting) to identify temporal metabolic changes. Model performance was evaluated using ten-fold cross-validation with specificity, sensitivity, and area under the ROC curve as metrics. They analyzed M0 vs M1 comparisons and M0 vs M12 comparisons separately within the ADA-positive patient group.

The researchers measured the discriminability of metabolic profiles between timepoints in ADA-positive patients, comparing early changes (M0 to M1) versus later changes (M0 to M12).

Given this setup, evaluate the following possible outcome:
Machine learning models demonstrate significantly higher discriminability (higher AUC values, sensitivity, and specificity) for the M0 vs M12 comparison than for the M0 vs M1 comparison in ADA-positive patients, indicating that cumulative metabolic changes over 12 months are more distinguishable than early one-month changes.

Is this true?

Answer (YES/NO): NO